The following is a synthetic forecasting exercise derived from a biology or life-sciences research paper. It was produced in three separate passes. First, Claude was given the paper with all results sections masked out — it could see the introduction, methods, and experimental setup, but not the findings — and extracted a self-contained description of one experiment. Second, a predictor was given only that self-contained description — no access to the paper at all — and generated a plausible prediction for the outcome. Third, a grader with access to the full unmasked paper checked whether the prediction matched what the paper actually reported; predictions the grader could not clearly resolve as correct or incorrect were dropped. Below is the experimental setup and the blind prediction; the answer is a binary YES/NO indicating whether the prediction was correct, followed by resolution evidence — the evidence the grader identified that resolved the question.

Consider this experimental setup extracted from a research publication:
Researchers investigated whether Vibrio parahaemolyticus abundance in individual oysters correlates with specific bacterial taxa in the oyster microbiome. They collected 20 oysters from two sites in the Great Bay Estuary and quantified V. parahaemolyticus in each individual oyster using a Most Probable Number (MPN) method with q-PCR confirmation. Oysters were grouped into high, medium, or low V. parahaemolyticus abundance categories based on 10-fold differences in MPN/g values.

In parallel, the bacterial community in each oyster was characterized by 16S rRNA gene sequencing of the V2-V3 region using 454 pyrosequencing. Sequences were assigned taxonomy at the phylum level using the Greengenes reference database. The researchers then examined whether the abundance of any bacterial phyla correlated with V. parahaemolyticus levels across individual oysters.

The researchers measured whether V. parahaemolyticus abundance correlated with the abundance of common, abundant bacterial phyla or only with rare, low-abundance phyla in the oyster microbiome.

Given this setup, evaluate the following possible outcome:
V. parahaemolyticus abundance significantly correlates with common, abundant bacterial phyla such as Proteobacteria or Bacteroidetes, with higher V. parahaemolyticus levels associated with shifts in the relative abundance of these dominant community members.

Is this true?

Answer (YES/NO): NO